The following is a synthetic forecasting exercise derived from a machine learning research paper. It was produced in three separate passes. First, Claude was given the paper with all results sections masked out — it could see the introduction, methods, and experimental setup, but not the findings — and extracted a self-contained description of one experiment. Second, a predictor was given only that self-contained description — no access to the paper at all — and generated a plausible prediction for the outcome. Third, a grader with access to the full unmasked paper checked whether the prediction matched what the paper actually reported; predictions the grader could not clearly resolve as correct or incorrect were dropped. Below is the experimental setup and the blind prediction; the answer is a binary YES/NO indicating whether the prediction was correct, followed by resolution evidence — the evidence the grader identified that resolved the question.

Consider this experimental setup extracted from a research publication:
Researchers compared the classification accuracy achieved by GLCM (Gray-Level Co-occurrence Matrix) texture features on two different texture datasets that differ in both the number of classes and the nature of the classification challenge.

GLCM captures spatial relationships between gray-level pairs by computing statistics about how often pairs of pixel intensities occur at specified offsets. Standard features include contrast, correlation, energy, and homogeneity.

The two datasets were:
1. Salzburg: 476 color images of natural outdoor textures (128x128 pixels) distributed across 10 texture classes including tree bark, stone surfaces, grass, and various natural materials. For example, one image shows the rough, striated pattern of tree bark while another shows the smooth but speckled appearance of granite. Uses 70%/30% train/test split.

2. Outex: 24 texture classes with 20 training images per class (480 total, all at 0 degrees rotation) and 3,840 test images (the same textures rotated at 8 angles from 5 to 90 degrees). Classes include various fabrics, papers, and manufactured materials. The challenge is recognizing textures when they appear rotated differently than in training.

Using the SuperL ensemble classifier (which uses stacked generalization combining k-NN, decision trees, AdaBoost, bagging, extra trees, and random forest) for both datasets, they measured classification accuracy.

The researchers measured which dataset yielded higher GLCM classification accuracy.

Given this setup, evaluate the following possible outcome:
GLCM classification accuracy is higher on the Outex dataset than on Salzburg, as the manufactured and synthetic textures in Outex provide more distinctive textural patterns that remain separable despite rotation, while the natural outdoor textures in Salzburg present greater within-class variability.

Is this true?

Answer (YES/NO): YES